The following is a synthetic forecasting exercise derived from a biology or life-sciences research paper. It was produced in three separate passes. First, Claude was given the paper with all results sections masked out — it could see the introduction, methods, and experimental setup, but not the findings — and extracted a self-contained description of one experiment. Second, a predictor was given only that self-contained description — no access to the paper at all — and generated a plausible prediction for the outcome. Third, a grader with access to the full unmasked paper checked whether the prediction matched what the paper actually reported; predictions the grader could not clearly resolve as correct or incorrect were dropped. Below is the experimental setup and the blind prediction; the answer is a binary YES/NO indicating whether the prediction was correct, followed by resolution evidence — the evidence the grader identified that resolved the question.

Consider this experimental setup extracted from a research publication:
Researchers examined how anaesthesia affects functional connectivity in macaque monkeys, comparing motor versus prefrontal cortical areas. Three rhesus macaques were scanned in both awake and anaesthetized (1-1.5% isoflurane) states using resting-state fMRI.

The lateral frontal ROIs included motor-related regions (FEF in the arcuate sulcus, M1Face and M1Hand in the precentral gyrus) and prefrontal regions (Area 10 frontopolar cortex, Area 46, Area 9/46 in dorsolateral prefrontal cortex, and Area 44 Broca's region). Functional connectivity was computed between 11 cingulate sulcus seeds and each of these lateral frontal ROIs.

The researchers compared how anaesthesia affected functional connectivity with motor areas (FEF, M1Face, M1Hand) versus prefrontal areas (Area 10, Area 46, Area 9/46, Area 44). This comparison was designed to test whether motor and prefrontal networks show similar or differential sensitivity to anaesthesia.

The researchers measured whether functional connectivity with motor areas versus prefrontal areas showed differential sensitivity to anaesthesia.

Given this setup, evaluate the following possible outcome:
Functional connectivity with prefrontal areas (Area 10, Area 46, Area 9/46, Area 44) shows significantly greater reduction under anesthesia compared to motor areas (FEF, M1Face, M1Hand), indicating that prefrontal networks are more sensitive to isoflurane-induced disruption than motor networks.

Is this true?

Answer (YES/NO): NO